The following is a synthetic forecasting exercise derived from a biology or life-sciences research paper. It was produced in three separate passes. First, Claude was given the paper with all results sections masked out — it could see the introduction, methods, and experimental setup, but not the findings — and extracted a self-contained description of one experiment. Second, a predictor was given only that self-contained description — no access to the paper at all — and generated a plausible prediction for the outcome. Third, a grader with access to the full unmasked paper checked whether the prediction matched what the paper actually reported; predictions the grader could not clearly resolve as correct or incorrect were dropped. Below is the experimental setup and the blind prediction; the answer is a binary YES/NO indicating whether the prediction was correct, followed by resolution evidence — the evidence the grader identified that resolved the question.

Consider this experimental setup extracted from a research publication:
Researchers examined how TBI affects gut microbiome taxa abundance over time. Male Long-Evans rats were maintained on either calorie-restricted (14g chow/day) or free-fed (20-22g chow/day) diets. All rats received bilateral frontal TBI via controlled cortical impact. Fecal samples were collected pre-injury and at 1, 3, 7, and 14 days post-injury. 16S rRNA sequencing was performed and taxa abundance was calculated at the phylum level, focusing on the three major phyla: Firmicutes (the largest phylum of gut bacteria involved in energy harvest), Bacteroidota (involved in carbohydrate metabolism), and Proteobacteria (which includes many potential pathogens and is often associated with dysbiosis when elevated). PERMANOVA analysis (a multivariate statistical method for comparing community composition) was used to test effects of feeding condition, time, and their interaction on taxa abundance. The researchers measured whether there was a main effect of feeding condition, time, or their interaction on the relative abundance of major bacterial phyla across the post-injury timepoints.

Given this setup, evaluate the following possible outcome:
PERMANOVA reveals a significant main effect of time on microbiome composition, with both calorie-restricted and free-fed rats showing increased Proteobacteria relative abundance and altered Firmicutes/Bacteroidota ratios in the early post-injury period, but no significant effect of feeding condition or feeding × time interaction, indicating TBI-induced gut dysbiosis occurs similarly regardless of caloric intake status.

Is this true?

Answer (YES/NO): YES